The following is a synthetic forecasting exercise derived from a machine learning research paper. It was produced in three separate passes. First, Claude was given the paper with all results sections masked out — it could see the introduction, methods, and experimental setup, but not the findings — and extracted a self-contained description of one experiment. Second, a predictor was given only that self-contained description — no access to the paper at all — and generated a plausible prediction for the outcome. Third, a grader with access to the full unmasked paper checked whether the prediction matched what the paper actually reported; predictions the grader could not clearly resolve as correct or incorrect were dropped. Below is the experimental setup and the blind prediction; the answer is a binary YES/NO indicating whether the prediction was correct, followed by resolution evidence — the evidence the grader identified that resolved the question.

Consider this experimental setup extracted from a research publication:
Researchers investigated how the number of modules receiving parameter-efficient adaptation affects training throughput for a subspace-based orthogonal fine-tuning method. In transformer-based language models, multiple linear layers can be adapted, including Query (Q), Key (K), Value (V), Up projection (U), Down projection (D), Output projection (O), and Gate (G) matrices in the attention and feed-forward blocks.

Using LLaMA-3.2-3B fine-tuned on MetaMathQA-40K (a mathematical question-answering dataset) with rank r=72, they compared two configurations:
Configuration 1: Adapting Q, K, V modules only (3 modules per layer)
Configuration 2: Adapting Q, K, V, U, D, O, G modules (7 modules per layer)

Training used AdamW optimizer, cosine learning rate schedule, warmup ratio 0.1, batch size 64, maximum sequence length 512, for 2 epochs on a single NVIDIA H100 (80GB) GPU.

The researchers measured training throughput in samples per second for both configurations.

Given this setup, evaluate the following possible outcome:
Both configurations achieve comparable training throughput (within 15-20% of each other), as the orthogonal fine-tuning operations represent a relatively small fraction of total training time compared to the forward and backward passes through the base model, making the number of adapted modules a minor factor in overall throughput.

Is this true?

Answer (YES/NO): NO